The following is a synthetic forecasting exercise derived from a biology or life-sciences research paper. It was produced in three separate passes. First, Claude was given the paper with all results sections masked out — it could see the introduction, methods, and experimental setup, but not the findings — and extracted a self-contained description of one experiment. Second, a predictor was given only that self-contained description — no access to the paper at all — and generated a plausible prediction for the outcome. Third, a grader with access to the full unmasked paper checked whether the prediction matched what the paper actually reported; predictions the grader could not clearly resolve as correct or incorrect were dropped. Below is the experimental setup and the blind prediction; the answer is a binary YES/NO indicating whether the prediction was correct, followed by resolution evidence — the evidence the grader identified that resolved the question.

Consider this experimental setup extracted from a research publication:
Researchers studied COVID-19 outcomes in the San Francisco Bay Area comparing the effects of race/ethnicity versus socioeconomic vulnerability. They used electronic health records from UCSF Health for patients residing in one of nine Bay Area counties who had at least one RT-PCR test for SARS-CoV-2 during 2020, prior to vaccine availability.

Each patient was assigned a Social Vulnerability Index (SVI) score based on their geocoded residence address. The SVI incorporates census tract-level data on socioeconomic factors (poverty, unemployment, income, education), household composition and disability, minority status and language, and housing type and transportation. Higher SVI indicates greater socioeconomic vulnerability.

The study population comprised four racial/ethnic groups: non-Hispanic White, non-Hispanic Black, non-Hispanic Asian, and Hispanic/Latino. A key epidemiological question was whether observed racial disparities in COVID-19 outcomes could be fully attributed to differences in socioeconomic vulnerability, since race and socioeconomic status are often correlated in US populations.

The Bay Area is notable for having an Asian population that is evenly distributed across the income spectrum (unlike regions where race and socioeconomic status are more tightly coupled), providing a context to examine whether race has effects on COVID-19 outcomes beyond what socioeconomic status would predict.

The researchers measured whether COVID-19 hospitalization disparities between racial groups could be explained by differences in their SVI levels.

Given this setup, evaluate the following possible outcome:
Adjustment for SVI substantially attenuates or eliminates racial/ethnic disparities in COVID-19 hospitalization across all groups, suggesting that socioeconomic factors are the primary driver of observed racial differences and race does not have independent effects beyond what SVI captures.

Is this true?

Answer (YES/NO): NO